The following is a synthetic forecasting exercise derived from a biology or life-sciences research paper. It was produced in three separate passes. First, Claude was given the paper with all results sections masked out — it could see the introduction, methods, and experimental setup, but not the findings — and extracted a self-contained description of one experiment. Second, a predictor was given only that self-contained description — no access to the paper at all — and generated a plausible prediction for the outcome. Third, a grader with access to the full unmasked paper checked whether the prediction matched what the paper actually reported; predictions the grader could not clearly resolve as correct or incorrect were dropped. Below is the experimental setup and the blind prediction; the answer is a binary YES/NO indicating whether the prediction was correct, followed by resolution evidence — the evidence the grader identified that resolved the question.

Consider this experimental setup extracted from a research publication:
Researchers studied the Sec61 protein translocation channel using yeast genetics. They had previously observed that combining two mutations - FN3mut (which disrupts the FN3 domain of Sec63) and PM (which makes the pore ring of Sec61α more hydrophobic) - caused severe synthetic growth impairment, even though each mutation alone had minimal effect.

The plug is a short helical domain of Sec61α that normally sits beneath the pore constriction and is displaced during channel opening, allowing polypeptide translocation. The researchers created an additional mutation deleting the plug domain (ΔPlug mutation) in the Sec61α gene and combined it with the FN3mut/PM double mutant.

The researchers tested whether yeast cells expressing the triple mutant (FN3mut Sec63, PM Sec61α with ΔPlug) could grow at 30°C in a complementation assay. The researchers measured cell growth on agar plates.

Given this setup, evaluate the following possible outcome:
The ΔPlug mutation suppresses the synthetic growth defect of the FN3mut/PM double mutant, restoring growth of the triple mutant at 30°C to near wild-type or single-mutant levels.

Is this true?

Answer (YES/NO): YES